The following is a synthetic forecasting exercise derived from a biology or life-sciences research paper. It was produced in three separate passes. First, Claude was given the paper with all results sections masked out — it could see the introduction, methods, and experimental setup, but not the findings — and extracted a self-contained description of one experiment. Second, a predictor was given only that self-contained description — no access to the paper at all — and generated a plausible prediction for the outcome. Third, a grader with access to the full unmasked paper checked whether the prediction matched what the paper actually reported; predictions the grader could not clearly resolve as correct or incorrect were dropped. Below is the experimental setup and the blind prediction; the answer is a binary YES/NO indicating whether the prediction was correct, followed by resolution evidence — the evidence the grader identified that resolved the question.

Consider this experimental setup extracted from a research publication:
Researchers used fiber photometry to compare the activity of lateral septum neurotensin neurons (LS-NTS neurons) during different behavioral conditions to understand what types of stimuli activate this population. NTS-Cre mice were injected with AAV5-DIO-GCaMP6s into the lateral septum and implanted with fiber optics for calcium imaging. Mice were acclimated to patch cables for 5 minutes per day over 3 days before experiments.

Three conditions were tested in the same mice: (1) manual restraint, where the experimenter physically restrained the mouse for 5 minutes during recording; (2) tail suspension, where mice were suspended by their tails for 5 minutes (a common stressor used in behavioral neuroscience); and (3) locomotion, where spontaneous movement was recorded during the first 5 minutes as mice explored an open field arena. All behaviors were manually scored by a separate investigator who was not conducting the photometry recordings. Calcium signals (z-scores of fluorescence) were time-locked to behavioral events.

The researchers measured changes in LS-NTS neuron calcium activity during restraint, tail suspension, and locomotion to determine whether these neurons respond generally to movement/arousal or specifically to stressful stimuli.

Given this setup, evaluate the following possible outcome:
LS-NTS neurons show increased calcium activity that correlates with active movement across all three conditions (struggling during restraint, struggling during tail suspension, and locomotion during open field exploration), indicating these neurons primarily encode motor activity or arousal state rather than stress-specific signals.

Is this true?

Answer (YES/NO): NO